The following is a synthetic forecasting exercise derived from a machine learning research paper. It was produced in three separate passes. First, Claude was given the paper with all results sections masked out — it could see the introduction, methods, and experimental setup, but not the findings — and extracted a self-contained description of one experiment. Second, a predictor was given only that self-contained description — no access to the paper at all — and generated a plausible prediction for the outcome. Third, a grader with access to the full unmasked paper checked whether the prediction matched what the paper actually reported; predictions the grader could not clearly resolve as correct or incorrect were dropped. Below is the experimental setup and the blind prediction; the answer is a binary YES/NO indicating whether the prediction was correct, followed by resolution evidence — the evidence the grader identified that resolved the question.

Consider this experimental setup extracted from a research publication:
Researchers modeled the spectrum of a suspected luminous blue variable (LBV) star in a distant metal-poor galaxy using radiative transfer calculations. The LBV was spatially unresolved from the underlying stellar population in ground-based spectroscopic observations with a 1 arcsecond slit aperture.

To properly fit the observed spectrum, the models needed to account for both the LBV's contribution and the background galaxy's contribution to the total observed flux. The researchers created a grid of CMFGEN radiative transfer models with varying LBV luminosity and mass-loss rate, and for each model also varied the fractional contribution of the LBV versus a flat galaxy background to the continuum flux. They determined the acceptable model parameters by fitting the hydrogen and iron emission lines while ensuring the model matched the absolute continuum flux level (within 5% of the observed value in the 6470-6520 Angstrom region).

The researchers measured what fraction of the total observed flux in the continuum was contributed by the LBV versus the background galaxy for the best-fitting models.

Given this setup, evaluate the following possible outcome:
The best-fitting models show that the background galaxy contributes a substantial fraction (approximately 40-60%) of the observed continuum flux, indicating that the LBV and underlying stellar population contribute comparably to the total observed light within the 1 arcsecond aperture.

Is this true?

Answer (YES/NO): NO